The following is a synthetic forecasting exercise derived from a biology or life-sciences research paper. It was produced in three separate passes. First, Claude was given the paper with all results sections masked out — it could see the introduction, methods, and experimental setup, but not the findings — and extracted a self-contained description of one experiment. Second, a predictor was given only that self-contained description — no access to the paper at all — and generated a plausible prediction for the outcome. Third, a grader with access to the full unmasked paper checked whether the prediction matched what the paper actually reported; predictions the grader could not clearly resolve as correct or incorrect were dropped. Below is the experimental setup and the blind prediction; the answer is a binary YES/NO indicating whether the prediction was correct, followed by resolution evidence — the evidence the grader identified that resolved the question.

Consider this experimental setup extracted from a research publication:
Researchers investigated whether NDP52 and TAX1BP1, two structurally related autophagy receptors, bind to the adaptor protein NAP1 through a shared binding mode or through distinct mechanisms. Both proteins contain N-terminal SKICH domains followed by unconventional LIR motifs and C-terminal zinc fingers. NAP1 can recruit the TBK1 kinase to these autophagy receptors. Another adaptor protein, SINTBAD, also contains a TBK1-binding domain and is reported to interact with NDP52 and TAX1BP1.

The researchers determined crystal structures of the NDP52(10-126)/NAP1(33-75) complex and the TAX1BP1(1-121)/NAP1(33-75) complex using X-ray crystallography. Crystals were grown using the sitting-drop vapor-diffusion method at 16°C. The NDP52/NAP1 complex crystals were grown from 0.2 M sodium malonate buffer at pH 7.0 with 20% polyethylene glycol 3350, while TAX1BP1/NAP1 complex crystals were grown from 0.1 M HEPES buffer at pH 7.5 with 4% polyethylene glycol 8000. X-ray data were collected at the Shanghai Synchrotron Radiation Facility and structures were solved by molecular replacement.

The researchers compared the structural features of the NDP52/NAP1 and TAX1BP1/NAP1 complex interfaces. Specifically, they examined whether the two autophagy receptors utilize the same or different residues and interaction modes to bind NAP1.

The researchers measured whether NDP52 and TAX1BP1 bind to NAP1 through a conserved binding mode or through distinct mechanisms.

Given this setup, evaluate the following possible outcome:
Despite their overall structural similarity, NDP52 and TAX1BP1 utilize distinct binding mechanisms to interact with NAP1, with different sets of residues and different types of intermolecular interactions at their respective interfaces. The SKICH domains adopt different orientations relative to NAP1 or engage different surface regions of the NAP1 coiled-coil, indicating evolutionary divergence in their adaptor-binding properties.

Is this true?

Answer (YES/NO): NO